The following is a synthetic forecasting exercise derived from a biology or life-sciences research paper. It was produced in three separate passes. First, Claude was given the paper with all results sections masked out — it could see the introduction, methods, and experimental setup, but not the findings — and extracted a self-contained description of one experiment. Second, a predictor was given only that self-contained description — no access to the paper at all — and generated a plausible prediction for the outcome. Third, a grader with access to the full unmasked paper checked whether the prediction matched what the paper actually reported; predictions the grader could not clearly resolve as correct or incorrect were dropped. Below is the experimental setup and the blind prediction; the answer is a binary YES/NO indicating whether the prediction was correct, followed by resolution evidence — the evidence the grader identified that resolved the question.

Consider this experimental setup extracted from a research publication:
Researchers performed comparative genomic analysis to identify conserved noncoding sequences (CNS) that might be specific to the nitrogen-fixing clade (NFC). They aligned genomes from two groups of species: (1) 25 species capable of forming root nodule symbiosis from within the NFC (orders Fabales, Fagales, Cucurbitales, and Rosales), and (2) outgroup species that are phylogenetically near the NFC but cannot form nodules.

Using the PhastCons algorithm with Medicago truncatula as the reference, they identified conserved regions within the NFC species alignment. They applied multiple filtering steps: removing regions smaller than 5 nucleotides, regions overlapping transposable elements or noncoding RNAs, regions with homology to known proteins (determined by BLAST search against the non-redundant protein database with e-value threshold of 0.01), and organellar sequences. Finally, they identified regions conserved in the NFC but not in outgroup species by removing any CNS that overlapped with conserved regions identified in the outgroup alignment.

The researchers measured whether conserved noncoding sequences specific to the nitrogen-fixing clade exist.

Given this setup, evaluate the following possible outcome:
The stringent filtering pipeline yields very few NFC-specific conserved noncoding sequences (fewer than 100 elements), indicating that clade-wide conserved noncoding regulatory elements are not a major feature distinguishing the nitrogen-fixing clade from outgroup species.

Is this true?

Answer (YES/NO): NO